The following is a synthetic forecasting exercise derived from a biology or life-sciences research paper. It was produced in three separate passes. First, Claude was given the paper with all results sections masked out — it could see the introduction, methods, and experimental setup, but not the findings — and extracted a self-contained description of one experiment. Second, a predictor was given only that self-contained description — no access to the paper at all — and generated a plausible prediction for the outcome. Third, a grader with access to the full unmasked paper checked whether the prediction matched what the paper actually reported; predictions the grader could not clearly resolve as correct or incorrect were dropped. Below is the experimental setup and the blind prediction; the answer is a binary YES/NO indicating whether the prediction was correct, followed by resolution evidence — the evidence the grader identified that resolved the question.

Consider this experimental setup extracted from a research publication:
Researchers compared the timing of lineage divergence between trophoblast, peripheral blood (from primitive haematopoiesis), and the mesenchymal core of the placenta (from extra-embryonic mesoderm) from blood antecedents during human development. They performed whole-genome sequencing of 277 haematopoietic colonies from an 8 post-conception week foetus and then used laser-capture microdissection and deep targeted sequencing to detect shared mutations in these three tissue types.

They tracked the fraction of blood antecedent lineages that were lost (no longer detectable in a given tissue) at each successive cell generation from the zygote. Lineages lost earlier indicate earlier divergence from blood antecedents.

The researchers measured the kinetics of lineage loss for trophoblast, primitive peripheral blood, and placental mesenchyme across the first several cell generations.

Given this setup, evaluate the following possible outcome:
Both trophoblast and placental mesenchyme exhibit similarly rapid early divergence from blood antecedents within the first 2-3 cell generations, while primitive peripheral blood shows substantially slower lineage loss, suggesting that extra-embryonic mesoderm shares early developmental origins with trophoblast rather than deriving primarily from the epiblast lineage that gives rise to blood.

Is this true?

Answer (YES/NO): NO